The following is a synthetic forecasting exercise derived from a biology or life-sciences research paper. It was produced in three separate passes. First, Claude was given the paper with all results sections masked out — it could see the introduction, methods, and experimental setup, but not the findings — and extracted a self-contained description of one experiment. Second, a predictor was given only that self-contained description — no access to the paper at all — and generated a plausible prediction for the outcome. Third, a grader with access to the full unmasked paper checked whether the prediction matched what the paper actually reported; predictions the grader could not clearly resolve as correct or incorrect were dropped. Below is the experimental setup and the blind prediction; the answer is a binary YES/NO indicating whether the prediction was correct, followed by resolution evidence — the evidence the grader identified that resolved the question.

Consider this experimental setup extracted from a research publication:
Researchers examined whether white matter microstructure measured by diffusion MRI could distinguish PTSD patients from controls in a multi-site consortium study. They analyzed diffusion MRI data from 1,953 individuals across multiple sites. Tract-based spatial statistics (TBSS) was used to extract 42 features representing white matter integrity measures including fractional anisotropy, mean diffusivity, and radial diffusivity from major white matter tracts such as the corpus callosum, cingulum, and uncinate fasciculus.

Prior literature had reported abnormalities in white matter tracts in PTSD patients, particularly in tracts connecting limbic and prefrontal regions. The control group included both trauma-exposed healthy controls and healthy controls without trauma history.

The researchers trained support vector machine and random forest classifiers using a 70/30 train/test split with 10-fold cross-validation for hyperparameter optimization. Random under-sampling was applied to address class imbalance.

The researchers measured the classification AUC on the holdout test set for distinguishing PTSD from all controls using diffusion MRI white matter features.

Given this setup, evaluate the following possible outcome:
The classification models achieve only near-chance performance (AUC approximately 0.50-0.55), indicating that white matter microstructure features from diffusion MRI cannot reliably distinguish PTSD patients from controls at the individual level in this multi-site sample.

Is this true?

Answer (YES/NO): NO